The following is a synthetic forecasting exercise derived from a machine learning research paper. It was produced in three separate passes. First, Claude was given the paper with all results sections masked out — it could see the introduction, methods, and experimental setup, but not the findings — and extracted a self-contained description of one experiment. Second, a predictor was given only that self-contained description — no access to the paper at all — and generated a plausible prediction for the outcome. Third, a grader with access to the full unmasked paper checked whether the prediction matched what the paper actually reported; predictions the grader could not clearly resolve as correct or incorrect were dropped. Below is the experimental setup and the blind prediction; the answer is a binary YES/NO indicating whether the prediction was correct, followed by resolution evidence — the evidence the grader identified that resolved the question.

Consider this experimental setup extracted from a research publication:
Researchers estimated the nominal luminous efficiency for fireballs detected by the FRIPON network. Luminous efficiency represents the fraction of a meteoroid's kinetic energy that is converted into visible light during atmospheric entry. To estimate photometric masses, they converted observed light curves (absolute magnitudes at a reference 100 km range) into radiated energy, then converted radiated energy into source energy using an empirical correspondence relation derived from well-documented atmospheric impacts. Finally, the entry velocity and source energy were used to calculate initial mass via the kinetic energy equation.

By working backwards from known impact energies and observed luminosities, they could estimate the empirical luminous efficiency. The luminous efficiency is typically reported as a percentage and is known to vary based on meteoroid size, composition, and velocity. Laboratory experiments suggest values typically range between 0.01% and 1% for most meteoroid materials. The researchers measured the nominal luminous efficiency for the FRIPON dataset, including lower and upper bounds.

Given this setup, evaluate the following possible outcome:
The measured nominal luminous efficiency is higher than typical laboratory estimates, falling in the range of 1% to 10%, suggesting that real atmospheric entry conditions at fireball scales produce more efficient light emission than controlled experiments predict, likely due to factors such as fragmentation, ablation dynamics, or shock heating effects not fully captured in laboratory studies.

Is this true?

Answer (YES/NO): NO